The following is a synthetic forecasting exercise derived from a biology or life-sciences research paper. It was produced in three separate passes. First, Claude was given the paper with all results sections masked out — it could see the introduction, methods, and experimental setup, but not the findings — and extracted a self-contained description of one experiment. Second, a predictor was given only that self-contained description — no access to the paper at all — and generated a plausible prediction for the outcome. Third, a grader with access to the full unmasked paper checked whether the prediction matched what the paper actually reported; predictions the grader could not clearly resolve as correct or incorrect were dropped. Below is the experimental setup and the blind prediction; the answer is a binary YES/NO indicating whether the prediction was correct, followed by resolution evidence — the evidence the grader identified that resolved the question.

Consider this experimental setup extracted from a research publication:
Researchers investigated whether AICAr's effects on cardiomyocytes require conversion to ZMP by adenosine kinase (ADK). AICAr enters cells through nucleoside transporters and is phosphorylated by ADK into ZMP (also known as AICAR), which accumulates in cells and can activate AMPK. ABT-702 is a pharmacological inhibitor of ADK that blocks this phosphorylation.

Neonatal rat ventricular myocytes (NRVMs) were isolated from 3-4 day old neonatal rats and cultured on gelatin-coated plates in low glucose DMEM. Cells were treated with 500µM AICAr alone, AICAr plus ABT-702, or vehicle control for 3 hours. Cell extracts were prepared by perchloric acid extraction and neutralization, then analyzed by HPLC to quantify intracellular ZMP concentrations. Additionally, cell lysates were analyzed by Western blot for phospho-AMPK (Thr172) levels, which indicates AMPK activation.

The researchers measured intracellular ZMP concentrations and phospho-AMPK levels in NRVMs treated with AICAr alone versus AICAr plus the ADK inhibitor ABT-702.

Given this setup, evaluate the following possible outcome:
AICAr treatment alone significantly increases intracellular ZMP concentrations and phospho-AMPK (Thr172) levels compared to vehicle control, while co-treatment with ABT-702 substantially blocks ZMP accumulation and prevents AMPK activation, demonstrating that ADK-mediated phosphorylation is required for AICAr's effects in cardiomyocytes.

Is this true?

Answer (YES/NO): YES